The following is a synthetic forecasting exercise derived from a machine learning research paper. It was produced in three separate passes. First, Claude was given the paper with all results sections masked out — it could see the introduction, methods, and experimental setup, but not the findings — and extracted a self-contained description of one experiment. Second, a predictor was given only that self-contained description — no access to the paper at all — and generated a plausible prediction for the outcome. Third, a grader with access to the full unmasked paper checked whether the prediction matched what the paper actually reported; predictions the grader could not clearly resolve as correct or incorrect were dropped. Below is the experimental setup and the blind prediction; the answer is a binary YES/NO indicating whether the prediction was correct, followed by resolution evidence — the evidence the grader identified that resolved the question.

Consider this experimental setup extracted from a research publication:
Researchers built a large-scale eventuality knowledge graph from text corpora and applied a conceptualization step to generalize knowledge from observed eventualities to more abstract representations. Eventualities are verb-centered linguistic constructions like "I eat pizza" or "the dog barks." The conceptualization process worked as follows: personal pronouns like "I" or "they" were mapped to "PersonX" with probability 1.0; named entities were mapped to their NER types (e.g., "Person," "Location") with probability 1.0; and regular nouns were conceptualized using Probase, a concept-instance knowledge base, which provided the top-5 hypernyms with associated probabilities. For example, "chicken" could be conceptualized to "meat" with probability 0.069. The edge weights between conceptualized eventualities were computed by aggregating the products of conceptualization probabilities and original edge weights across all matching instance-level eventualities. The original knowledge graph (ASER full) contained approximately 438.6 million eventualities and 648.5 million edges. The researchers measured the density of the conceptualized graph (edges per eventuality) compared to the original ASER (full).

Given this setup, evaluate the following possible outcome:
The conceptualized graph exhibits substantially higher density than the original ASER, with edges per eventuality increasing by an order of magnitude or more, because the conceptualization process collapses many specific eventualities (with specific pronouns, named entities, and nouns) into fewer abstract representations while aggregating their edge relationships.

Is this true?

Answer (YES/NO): YES